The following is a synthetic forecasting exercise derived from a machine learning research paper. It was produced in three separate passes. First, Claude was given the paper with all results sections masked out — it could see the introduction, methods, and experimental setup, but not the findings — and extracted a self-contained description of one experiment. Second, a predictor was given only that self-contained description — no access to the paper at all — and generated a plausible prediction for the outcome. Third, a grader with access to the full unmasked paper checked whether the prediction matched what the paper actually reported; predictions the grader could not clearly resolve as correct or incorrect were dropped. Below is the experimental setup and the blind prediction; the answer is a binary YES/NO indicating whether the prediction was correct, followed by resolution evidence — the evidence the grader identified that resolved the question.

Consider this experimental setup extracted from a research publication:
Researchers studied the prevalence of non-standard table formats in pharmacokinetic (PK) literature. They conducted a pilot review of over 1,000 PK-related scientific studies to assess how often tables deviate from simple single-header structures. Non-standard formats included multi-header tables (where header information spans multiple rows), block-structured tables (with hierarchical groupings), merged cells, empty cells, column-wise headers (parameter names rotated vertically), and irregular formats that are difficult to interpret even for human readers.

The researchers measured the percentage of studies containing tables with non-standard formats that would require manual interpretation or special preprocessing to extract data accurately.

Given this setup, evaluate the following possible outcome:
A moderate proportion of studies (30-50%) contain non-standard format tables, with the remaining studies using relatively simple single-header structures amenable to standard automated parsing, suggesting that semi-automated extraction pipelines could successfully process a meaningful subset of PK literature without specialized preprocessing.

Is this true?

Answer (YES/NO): YES